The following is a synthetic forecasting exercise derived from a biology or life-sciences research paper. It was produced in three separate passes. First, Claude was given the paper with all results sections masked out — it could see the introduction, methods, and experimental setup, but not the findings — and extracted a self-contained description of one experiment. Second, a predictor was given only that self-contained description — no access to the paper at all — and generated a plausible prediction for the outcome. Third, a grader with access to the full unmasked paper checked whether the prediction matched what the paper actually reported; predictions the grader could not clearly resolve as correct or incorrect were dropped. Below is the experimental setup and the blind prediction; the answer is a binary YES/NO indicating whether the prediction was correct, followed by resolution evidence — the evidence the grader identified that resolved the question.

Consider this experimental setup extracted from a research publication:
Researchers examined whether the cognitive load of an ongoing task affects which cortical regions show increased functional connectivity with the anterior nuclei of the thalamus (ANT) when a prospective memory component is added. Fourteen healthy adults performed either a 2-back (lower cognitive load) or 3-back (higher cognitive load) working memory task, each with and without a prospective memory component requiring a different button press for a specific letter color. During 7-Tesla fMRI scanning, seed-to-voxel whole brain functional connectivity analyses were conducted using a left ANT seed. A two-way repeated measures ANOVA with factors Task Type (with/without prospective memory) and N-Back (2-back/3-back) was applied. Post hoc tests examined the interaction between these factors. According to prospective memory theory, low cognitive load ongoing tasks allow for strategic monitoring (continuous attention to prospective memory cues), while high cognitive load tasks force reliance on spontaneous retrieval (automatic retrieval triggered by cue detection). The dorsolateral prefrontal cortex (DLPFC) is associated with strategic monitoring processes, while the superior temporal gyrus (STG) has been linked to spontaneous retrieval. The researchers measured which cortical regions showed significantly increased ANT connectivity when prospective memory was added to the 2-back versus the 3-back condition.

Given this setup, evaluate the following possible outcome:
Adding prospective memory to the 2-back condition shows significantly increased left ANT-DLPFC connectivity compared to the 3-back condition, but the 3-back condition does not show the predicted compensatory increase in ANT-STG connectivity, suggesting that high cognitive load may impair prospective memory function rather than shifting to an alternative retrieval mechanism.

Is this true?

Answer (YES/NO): NO